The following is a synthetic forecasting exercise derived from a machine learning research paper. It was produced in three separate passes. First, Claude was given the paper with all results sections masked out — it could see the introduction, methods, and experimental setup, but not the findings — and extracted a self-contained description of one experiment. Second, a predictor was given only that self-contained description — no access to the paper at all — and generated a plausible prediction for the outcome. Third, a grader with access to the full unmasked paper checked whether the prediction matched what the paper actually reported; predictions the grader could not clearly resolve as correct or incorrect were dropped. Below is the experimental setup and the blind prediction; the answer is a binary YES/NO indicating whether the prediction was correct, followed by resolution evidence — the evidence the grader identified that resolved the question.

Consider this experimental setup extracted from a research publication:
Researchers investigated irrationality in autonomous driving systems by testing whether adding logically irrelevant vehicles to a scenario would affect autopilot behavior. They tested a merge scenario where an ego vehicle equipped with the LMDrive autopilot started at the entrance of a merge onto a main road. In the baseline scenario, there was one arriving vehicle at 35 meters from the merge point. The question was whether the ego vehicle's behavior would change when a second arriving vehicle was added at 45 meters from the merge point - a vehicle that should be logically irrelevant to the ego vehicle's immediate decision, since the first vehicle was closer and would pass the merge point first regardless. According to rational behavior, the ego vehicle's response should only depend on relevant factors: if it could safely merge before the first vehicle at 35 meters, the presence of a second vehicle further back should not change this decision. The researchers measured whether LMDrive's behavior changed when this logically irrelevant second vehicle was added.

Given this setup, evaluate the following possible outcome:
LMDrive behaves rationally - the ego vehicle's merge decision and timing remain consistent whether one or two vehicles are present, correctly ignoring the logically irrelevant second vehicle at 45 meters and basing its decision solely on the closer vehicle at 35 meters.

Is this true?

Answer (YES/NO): NO